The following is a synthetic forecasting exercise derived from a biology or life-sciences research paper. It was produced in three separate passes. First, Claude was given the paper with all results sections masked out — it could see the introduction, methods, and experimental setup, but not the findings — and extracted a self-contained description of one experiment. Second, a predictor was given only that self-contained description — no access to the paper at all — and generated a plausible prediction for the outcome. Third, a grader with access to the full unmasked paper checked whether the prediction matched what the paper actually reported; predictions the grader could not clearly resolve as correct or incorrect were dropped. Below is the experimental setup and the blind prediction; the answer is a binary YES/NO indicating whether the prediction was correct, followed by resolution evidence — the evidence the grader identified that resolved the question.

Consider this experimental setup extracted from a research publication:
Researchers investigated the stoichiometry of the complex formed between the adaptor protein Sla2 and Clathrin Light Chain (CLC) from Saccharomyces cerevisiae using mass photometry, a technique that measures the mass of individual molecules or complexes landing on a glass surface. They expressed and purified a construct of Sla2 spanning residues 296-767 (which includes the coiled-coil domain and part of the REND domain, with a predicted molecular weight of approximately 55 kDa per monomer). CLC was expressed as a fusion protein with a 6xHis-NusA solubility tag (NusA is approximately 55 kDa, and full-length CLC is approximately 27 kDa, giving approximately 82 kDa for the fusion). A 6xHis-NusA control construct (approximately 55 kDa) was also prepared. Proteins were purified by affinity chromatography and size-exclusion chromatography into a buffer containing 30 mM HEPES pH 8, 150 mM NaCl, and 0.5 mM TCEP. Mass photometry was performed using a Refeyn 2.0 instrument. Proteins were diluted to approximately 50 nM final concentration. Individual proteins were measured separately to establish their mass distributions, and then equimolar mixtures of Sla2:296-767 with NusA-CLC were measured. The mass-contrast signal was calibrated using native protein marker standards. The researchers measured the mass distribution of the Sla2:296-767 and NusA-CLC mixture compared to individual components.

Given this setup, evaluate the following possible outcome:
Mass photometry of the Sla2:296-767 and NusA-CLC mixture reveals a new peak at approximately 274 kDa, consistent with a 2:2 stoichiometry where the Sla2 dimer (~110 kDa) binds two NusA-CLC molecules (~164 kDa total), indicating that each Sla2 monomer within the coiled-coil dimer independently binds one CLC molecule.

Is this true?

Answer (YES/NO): NO